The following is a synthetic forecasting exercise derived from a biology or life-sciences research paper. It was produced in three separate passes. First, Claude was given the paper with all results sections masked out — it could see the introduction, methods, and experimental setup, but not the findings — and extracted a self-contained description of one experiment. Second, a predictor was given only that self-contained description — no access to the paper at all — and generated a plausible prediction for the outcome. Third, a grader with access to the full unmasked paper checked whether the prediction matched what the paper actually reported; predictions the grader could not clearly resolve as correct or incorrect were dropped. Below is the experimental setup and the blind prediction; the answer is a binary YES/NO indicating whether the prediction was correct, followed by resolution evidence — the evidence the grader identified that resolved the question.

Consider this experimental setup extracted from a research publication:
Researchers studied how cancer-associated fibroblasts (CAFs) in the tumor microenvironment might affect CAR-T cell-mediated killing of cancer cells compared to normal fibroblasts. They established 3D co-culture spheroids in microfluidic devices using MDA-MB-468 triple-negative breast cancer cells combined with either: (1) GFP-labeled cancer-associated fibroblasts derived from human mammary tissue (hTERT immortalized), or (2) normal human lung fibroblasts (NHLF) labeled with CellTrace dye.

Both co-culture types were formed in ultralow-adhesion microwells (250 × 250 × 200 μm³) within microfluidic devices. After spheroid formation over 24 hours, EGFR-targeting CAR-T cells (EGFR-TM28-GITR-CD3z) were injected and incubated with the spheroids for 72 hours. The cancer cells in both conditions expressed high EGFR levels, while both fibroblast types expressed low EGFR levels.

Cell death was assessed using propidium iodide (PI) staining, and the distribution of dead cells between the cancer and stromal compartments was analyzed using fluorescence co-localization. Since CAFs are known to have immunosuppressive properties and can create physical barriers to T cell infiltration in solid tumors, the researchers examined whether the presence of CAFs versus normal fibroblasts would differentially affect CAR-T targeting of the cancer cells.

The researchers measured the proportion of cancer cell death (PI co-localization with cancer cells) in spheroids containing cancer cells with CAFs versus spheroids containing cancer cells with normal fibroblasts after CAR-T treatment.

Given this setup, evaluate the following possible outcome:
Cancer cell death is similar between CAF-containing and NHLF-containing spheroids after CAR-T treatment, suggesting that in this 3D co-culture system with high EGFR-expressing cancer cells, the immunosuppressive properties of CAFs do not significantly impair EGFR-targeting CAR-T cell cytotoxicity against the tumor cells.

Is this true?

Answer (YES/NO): YES